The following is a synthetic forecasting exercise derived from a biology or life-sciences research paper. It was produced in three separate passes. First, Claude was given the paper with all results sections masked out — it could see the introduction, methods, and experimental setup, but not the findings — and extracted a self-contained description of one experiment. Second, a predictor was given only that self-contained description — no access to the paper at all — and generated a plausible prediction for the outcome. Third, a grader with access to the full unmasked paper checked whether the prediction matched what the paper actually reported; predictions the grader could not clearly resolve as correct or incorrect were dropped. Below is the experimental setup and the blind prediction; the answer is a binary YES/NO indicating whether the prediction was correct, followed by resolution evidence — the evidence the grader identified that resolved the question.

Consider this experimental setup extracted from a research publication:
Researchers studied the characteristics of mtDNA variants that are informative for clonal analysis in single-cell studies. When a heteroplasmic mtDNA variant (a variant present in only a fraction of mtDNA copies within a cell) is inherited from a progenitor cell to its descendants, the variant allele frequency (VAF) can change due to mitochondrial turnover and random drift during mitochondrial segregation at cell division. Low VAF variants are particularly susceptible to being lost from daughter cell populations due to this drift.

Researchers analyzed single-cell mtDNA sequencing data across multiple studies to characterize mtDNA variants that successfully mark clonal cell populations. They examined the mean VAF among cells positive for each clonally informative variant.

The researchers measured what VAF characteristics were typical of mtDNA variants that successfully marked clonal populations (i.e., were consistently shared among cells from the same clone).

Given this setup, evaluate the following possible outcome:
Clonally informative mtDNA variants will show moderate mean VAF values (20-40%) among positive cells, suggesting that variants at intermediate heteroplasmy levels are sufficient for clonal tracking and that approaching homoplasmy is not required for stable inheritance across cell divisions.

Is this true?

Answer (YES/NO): NO